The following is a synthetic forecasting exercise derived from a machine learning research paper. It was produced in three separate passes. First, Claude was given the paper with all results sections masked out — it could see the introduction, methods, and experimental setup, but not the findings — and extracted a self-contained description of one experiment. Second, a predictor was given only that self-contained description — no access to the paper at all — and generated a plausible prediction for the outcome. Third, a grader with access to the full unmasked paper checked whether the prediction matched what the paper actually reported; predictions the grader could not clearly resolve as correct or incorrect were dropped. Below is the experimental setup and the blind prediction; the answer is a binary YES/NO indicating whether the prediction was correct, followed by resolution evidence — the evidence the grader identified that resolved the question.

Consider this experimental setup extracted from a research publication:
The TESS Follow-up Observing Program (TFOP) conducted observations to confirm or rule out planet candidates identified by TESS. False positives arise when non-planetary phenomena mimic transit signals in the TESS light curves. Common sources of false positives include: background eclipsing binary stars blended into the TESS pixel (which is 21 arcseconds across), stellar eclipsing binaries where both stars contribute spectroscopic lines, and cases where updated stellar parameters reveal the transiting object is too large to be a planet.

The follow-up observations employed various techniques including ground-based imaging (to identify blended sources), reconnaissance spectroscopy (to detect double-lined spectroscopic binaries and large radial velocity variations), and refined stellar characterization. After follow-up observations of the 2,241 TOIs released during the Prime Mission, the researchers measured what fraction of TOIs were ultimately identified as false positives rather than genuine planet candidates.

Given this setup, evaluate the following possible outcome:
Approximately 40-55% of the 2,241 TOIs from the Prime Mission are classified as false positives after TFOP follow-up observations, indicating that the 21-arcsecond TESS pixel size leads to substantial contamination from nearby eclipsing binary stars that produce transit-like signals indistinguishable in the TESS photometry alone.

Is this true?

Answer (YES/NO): NO